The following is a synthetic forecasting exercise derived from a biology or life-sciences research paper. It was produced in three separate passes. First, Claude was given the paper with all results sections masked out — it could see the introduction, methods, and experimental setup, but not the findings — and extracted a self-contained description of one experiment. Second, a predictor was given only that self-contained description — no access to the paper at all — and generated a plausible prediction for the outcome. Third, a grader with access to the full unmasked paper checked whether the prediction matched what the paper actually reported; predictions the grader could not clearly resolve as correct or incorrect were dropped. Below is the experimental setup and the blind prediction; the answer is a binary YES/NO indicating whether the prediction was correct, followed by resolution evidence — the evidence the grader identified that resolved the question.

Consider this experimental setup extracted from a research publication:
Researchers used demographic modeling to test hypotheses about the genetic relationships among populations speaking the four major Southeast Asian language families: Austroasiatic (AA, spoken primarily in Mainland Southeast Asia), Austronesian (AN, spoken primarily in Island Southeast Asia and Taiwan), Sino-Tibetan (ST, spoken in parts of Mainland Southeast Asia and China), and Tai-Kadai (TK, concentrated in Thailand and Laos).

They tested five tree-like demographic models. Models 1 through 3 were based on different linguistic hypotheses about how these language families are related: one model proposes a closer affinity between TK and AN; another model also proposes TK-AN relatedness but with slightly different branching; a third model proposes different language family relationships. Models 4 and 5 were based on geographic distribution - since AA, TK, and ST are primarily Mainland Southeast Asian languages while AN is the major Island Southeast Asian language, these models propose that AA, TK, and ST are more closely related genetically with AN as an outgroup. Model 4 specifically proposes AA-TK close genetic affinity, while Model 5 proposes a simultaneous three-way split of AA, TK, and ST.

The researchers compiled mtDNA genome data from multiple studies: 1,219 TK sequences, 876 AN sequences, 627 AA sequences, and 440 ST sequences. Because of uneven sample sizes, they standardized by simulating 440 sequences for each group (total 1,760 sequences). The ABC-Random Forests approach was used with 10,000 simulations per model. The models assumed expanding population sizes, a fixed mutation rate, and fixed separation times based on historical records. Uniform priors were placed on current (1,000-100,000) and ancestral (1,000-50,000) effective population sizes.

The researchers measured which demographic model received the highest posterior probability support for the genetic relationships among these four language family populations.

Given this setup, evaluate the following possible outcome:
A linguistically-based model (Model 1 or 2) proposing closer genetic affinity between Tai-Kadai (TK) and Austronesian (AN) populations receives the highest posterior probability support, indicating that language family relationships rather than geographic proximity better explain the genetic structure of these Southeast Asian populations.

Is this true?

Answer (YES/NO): YES